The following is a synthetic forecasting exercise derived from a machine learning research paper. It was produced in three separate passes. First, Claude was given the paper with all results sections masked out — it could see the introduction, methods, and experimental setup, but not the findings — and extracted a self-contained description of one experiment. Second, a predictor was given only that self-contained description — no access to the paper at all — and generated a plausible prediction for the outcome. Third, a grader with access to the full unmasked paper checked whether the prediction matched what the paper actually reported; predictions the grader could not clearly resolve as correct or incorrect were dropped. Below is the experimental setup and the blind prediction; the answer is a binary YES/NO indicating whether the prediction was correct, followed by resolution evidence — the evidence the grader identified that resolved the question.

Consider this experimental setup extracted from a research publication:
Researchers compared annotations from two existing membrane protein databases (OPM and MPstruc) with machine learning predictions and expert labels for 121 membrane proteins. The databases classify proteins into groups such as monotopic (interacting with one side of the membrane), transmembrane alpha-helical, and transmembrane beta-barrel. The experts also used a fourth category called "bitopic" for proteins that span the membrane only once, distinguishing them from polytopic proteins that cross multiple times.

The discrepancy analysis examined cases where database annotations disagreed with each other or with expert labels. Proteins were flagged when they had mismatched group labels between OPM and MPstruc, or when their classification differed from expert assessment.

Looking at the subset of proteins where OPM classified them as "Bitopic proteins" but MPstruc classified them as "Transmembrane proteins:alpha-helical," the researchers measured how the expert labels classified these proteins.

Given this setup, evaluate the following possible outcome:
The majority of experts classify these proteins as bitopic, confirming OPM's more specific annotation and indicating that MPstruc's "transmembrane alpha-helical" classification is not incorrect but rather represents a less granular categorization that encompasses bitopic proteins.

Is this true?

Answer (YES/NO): YES